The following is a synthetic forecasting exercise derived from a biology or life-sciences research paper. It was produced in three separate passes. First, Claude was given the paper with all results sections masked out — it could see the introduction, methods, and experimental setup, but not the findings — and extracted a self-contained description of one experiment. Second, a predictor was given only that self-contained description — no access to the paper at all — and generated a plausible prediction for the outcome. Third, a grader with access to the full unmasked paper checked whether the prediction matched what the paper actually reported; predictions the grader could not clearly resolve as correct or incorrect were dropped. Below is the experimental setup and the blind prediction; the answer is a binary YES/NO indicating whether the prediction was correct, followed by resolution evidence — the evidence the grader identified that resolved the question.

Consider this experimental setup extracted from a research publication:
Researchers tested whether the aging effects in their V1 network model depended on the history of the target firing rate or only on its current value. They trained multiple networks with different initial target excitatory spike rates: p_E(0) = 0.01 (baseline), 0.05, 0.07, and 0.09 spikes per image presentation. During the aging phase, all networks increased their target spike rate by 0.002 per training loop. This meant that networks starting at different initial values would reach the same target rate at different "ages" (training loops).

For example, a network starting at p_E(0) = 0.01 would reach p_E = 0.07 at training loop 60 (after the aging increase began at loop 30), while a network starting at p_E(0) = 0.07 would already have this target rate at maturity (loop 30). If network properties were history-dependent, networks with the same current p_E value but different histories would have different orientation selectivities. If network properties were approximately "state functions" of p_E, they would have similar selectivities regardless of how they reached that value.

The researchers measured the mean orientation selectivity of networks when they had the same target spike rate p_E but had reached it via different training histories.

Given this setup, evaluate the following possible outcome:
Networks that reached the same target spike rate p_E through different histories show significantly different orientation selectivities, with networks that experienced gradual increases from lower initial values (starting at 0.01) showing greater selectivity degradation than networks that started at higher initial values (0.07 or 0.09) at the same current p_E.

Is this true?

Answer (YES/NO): NO